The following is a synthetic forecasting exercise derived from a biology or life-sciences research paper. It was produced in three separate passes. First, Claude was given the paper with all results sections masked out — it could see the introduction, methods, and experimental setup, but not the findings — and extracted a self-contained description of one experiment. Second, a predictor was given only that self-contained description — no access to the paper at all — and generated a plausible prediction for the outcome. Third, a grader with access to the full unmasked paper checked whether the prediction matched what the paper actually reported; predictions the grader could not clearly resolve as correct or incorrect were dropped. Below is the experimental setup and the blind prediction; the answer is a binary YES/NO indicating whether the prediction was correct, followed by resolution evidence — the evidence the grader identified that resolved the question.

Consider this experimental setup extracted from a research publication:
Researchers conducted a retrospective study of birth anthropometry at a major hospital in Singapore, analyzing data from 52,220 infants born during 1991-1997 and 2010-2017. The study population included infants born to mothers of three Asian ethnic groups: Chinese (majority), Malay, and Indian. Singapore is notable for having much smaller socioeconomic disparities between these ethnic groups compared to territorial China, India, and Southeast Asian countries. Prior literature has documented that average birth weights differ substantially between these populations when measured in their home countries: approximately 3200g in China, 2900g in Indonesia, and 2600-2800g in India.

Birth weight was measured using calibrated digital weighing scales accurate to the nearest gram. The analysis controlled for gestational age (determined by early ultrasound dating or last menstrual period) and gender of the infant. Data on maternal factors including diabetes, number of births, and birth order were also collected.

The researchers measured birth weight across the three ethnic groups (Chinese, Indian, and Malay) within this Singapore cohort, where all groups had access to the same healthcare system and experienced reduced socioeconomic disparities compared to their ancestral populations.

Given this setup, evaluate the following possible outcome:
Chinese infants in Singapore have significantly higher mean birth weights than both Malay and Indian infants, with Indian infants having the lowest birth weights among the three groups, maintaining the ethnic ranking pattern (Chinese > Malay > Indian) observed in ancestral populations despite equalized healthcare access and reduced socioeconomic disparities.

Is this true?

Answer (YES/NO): YES